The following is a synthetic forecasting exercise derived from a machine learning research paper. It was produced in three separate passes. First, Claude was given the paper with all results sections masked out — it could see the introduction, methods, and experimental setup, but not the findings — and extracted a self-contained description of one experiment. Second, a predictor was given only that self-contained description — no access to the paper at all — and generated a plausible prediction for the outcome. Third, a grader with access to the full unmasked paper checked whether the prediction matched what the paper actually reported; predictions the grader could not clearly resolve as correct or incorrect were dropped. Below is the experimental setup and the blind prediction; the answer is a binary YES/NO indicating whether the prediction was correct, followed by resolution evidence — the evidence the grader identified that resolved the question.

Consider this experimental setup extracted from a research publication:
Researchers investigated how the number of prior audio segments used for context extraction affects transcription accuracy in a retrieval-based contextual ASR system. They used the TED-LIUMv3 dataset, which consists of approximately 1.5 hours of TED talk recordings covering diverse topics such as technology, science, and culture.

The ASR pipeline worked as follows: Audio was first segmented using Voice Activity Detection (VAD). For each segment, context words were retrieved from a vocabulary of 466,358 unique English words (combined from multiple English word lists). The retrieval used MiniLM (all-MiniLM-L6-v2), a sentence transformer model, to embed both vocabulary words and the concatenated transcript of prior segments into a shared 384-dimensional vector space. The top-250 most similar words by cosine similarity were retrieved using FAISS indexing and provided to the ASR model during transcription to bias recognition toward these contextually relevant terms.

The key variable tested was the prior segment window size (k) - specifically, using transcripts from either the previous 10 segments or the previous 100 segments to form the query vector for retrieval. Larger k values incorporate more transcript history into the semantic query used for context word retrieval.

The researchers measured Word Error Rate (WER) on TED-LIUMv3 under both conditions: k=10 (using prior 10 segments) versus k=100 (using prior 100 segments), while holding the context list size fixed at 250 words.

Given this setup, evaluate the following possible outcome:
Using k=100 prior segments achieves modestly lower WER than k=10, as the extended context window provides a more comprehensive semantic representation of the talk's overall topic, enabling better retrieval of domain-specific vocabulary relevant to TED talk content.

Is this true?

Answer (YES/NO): NO